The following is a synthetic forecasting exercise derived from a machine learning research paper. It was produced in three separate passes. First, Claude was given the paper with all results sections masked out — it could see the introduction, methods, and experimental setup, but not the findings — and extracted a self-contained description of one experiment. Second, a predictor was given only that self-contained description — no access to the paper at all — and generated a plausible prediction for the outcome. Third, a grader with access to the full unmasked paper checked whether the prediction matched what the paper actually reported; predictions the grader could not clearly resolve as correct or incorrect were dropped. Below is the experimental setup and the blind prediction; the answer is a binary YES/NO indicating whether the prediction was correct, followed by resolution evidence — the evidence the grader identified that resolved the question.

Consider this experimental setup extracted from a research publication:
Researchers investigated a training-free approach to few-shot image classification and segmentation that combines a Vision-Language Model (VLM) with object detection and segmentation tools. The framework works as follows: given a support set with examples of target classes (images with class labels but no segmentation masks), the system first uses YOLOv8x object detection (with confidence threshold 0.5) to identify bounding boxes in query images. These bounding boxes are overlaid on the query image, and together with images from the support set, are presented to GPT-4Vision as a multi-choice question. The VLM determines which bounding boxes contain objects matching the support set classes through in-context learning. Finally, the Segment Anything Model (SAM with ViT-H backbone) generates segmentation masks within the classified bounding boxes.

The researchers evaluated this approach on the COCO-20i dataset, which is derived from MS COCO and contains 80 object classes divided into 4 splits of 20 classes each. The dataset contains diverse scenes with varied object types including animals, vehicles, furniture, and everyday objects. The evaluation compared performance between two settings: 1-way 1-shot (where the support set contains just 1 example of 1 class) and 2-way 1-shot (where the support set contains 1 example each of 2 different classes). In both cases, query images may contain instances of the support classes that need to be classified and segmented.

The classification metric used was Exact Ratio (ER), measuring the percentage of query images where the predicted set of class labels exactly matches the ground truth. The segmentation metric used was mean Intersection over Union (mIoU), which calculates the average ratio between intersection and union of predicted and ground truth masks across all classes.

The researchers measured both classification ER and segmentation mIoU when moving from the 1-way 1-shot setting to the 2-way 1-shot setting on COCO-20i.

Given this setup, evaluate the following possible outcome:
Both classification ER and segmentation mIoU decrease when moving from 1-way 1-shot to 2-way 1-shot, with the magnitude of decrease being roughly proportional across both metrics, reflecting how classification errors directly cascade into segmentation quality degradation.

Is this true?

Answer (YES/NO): NO